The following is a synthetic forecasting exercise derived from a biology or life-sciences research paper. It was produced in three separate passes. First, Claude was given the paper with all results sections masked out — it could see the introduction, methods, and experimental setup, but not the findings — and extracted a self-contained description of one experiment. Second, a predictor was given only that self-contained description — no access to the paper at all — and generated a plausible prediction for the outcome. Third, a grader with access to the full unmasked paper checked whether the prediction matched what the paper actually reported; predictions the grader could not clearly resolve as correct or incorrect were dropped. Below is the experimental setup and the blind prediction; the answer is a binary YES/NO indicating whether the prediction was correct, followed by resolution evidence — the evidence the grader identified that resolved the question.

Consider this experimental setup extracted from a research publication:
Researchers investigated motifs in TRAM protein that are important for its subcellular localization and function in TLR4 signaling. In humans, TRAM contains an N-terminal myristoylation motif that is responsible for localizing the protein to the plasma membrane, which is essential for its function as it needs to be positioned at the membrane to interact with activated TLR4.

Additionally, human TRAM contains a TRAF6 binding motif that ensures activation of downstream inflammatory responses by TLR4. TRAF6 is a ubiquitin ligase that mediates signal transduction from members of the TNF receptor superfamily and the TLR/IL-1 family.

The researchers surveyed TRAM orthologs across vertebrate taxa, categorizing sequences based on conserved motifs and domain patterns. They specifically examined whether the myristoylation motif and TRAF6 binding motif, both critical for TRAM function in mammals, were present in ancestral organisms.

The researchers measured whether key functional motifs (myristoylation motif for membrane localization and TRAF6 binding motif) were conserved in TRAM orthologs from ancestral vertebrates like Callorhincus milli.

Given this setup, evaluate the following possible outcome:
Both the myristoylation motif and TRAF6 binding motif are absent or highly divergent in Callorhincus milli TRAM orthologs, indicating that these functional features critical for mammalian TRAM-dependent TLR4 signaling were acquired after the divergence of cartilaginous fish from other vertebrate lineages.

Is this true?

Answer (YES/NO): NO